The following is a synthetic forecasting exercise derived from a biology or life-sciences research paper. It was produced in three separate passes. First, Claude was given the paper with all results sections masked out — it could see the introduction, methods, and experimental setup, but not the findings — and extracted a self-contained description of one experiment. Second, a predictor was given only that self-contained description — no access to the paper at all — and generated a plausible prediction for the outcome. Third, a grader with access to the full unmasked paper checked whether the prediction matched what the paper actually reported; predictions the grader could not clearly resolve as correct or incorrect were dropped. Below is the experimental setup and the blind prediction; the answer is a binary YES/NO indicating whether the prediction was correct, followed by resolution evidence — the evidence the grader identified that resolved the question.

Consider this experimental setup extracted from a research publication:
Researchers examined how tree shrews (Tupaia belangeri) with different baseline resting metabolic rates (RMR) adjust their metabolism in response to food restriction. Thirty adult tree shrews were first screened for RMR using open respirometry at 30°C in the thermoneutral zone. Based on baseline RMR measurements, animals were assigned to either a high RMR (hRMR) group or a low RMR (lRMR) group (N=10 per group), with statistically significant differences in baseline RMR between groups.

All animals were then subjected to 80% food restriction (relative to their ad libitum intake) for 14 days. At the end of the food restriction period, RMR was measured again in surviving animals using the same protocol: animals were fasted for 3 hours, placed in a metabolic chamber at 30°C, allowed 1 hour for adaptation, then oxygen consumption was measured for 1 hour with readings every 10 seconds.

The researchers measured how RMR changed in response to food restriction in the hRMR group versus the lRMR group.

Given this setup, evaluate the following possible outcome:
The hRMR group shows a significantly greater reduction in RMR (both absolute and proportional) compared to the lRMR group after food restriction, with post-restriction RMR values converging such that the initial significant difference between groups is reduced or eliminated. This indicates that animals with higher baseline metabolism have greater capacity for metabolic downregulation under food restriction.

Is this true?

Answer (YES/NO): NO